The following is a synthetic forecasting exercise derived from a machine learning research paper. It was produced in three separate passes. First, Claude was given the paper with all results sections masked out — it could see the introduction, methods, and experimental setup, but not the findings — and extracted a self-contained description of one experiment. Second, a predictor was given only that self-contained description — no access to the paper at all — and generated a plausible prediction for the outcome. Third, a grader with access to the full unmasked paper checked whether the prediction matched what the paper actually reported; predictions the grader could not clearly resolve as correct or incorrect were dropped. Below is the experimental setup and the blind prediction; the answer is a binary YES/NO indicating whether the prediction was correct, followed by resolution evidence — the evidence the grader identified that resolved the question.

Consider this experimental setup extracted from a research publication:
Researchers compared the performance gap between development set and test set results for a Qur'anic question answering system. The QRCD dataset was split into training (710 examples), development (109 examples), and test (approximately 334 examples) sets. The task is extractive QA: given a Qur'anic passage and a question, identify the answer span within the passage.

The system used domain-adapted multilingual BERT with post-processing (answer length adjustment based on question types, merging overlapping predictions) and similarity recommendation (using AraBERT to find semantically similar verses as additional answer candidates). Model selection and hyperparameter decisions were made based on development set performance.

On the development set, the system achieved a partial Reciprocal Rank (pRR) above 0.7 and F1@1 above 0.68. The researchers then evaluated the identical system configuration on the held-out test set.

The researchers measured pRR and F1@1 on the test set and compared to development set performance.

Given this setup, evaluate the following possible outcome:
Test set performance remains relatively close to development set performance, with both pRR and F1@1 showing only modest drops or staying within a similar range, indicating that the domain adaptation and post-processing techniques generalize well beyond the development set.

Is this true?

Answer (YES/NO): NO